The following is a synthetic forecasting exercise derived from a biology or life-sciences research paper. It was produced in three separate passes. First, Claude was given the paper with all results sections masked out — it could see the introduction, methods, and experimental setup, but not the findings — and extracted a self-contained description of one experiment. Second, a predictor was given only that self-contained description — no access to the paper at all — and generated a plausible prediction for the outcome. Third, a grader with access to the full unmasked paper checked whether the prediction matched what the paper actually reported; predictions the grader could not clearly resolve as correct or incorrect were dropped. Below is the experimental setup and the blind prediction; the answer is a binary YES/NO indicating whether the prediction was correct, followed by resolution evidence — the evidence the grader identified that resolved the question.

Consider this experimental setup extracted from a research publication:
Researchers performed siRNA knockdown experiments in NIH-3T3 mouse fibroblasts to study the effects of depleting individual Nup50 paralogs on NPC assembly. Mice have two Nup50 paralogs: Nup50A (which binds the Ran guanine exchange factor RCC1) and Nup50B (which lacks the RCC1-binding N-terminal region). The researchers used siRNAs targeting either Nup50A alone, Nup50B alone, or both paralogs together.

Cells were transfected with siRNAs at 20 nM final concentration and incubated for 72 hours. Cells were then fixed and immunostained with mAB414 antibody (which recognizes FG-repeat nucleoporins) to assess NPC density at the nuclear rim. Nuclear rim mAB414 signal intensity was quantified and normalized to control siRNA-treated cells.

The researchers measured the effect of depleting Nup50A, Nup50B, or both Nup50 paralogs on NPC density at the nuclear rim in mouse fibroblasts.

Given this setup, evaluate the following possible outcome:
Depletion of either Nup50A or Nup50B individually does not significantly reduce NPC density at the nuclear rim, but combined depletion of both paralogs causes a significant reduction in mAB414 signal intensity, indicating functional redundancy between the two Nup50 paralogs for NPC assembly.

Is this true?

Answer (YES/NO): NO